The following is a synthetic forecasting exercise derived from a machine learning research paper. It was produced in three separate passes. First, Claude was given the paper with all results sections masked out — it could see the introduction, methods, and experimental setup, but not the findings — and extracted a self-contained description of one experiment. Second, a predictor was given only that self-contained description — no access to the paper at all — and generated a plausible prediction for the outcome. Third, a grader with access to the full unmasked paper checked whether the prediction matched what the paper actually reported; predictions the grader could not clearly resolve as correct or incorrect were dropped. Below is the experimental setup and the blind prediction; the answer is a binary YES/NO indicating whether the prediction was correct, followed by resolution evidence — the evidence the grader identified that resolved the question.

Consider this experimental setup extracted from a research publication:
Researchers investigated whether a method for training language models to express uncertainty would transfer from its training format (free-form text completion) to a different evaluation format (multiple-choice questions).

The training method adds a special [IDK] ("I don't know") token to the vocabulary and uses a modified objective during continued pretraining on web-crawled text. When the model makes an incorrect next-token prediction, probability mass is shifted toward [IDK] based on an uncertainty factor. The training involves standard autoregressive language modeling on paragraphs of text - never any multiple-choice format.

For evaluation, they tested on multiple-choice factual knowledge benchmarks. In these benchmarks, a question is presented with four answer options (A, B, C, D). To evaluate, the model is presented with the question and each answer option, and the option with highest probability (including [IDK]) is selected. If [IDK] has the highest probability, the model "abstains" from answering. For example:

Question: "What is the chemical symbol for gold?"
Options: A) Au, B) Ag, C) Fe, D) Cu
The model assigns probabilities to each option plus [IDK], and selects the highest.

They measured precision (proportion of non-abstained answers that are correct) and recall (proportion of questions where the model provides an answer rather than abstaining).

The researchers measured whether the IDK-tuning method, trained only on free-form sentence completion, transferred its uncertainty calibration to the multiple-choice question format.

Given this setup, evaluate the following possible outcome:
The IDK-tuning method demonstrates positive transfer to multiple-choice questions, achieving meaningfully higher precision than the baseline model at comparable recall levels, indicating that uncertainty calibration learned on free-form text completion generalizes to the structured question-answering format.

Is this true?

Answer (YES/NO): YES